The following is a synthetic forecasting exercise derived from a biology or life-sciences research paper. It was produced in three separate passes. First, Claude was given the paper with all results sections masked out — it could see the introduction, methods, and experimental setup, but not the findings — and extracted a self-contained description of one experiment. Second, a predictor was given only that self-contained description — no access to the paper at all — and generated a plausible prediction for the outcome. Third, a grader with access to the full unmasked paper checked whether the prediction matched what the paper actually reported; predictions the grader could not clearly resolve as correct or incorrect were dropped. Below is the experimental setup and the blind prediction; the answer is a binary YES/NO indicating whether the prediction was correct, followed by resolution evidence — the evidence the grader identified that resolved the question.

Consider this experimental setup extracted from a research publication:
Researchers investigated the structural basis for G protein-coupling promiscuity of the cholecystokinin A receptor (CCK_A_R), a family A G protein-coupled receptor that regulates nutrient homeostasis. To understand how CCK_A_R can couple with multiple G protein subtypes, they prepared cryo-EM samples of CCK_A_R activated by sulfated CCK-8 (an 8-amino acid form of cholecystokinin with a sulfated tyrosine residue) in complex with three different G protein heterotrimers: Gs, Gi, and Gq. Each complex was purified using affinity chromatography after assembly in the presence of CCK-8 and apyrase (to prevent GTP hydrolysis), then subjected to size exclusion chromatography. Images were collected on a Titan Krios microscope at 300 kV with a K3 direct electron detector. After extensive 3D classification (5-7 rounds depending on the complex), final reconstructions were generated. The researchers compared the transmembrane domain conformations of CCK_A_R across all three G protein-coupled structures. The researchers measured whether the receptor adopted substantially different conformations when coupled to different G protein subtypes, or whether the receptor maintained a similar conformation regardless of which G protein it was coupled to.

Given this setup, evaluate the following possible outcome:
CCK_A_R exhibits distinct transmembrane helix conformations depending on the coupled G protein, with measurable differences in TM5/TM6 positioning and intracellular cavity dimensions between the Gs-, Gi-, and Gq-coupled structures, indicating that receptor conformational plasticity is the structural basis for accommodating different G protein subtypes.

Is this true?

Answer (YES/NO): NO